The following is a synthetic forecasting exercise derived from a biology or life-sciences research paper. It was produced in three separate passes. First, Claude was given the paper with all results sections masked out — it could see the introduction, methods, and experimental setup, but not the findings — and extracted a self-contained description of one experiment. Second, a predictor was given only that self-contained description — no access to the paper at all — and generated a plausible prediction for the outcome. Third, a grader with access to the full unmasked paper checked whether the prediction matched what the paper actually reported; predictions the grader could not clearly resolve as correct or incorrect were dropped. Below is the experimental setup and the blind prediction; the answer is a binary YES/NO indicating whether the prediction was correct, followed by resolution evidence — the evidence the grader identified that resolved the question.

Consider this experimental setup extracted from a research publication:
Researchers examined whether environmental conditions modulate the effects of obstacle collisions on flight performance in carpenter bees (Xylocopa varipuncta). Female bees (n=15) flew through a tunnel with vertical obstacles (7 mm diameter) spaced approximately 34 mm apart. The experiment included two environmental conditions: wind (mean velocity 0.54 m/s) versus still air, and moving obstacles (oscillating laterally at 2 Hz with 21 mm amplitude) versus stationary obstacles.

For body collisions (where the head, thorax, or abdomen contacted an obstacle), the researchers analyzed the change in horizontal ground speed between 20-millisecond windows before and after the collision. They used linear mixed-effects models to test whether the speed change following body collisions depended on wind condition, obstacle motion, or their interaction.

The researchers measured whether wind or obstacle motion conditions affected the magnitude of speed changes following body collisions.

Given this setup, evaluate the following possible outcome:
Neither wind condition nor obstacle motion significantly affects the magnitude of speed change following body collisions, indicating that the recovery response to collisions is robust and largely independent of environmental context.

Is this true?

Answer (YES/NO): YES